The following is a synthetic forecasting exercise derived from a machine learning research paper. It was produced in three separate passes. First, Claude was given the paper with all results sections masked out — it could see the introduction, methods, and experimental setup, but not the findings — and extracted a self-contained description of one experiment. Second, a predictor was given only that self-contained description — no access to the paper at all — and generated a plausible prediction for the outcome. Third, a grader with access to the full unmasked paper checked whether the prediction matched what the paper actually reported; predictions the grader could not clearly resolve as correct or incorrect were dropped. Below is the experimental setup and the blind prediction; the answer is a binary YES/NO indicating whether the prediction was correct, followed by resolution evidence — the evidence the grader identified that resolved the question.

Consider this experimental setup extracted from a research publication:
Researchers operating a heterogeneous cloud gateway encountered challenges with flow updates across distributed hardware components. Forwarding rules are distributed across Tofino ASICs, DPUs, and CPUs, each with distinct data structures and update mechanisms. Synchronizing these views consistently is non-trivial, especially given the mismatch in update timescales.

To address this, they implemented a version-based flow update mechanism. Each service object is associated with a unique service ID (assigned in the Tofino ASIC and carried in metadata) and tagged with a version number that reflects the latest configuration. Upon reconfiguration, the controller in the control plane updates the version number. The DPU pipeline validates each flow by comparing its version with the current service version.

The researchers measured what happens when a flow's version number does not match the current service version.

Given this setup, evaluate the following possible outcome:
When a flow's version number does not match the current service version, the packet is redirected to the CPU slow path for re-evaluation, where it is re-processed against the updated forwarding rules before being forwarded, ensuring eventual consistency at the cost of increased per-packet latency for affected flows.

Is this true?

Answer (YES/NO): YES